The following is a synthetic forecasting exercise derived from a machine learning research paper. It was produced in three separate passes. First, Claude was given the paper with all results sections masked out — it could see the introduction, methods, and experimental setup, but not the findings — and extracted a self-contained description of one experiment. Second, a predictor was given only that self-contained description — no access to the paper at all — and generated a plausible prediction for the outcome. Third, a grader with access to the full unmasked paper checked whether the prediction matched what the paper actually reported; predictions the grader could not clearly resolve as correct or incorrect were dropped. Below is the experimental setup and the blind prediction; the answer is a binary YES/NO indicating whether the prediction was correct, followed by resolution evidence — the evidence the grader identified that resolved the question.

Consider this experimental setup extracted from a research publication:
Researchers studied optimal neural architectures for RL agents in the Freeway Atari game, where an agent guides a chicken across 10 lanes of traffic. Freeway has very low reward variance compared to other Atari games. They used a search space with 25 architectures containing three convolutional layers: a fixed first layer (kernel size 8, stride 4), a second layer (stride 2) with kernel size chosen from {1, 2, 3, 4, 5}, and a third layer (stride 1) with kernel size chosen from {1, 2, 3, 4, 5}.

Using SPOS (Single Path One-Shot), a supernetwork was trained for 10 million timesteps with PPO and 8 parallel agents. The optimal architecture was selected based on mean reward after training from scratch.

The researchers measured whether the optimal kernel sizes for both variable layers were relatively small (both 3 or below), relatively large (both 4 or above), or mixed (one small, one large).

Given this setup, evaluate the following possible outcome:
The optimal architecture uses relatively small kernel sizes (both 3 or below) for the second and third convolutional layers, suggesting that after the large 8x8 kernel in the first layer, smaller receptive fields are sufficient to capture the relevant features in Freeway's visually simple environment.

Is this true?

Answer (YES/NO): YES